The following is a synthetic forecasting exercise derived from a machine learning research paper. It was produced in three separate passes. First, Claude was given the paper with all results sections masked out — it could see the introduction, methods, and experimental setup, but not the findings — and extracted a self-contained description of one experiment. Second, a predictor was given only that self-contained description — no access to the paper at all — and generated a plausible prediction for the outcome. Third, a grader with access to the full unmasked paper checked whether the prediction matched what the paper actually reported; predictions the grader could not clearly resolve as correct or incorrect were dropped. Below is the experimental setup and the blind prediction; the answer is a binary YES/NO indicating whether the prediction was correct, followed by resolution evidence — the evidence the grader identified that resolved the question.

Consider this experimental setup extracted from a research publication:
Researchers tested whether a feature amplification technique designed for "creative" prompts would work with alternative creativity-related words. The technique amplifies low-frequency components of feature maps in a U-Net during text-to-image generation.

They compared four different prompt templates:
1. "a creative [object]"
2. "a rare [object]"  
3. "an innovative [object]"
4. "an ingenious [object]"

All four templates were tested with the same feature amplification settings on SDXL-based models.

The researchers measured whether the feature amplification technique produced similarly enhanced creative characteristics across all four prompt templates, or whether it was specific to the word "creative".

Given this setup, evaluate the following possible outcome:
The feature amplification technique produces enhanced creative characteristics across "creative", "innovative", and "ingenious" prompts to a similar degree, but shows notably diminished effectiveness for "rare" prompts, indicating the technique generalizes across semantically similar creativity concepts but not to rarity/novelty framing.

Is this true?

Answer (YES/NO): NO